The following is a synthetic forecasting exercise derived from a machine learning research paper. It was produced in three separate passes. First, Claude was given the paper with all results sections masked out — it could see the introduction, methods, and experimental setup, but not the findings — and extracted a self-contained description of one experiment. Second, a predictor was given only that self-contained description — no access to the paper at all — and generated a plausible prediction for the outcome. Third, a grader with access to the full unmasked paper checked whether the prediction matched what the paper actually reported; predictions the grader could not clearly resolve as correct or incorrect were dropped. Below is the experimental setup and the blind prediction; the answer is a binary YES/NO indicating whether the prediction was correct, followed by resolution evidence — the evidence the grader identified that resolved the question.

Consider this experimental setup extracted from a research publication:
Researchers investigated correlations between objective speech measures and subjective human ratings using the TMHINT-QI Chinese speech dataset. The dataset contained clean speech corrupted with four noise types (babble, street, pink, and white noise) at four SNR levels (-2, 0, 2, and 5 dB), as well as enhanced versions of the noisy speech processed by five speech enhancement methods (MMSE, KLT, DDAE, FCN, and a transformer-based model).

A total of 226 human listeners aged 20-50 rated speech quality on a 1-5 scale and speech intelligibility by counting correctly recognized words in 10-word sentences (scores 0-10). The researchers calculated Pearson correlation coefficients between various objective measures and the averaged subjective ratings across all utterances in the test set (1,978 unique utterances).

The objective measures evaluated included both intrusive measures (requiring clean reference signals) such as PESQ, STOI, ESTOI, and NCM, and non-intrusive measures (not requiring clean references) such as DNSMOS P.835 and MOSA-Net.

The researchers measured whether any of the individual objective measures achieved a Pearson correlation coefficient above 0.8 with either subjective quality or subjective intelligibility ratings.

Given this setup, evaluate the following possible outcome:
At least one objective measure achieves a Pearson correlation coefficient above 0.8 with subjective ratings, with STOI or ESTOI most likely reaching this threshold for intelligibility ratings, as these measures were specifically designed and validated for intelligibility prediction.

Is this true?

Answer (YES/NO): NO